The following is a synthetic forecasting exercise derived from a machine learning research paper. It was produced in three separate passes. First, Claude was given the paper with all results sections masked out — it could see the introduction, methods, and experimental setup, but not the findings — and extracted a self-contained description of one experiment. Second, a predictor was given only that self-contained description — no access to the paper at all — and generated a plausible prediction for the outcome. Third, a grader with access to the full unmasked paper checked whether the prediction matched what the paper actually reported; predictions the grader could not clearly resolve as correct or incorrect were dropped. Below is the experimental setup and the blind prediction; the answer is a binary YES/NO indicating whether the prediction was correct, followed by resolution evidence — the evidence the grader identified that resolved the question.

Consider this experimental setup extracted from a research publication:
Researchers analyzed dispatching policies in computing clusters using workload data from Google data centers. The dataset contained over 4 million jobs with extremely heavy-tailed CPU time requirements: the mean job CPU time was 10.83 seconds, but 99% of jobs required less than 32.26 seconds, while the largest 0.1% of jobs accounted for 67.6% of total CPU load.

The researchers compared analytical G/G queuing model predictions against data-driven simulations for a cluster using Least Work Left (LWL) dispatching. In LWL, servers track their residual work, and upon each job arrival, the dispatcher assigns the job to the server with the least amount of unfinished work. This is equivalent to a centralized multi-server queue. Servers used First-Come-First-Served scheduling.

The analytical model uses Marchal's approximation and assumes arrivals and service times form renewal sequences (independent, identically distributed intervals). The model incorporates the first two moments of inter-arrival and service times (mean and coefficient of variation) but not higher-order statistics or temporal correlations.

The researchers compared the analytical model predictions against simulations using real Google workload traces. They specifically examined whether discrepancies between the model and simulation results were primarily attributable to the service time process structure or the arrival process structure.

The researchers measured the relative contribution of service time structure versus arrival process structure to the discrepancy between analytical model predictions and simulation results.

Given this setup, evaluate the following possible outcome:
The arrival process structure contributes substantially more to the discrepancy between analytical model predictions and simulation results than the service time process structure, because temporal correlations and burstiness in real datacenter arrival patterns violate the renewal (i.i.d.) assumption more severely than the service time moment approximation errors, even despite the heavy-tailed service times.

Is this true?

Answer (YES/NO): NO